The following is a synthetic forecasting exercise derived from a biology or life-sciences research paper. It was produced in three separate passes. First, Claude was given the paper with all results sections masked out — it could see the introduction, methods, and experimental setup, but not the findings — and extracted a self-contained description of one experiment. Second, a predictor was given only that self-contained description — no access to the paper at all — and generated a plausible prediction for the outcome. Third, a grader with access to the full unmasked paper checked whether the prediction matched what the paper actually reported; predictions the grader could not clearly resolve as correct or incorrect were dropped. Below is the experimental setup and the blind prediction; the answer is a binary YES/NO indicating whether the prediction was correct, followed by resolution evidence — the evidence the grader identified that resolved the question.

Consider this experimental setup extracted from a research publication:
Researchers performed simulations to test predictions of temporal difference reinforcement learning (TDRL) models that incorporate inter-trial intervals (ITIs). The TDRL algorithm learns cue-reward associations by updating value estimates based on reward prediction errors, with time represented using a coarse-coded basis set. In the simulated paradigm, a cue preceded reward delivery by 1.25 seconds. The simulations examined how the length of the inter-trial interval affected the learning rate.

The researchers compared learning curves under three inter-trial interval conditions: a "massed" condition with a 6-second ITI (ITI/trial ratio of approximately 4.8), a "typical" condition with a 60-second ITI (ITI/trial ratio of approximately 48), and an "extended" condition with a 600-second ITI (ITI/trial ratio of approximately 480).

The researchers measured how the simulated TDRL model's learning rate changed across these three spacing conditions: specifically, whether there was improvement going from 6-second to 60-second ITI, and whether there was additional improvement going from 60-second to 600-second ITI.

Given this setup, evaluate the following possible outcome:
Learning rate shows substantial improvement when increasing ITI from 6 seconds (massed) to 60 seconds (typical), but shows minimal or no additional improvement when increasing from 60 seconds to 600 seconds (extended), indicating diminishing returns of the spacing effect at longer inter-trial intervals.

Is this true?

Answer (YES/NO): YES